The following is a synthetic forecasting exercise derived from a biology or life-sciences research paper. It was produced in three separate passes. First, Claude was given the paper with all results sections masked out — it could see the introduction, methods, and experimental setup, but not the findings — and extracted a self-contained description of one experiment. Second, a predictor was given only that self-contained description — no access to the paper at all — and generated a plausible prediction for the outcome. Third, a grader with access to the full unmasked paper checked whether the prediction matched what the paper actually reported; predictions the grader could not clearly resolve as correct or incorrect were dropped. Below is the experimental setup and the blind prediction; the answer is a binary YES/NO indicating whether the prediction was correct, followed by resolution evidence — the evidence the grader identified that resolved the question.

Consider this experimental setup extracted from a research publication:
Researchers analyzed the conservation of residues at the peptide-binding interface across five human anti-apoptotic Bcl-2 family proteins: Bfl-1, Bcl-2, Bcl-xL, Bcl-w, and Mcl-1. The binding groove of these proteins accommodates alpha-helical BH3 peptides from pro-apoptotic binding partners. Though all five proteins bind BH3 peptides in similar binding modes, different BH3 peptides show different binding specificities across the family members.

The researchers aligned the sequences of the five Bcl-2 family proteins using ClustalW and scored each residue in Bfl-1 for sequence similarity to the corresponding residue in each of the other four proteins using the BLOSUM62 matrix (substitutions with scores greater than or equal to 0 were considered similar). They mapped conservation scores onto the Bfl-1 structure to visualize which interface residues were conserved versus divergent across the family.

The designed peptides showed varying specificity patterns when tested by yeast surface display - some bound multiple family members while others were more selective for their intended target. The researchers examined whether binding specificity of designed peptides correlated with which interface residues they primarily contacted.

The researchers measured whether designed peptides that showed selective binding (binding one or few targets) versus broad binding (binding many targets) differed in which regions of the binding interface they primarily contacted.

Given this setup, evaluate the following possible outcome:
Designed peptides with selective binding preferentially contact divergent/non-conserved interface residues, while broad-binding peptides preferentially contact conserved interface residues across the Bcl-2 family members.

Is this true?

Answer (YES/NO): YES